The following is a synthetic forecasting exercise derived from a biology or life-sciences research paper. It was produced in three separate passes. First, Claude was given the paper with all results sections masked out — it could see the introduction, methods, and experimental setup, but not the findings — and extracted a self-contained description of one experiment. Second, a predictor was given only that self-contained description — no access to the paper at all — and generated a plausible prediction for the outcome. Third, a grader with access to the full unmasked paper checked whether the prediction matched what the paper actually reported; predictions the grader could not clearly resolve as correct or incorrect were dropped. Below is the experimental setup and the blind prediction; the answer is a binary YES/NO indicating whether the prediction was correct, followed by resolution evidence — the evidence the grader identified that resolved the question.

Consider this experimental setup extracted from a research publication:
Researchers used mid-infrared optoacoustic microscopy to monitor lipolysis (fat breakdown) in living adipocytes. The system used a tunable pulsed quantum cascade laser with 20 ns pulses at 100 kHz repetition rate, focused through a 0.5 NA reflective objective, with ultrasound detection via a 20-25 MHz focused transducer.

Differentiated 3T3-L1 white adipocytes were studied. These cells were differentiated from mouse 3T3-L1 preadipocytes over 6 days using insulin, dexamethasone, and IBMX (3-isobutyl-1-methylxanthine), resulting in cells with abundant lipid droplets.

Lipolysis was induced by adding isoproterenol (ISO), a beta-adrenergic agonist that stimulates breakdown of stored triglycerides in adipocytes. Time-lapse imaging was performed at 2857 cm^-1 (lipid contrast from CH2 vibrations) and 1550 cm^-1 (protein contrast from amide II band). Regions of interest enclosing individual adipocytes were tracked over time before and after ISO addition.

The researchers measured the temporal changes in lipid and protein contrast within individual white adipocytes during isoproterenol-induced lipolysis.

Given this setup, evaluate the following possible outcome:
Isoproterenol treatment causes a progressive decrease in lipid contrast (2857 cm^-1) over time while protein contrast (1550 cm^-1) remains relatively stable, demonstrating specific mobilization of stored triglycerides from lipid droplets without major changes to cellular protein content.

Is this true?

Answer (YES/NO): NO